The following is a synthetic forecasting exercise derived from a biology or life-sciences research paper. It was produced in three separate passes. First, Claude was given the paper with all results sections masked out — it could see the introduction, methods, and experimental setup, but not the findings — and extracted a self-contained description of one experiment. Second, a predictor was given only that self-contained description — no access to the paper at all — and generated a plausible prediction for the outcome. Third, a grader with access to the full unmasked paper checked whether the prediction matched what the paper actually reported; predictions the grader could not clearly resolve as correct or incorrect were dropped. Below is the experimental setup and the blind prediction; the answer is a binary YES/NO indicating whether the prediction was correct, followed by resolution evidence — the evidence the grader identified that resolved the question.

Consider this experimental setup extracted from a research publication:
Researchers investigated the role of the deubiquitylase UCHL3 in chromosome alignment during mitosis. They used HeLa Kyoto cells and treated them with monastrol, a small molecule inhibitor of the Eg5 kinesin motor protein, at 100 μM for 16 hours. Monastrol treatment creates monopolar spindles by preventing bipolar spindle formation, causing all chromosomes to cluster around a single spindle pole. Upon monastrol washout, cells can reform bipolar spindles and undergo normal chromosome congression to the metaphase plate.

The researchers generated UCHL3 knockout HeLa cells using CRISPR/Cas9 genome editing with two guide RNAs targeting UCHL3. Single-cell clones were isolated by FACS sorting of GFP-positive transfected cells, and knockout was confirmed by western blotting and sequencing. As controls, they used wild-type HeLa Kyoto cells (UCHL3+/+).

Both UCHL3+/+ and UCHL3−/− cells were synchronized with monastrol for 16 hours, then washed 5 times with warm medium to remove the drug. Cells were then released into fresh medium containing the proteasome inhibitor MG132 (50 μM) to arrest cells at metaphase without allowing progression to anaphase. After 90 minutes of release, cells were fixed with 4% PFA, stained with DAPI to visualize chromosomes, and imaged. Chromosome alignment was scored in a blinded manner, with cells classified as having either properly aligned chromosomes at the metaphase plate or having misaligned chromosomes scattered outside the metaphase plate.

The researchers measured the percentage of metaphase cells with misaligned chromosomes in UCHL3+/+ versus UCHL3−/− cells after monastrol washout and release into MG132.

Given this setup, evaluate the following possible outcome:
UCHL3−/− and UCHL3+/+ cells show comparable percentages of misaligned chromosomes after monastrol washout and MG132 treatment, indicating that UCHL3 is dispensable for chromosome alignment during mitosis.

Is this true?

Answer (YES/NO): NO